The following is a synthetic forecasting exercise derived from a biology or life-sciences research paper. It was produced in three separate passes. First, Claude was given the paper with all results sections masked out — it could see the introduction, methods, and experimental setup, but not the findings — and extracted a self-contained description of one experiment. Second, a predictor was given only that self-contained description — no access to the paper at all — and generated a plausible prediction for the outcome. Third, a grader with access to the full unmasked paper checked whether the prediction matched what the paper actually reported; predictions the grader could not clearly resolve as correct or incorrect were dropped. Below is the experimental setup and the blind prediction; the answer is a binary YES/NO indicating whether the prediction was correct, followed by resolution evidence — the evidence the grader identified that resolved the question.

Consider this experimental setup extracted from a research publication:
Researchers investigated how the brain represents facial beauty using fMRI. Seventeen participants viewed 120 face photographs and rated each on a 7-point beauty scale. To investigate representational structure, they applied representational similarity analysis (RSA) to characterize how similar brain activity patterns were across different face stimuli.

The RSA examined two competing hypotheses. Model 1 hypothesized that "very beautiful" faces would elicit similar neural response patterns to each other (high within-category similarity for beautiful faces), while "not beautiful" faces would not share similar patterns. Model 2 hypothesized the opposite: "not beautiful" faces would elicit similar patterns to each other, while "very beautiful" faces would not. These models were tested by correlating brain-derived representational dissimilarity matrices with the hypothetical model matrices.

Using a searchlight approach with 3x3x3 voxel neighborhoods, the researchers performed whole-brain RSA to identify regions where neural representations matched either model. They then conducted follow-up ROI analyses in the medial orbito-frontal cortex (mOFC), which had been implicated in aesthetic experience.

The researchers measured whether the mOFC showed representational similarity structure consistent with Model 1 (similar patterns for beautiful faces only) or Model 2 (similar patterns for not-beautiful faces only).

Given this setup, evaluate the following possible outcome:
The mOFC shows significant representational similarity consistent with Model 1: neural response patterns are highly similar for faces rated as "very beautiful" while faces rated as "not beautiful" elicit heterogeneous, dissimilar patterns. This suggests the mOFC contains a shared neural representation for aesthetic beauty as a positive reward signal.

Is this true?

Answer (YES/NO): YES